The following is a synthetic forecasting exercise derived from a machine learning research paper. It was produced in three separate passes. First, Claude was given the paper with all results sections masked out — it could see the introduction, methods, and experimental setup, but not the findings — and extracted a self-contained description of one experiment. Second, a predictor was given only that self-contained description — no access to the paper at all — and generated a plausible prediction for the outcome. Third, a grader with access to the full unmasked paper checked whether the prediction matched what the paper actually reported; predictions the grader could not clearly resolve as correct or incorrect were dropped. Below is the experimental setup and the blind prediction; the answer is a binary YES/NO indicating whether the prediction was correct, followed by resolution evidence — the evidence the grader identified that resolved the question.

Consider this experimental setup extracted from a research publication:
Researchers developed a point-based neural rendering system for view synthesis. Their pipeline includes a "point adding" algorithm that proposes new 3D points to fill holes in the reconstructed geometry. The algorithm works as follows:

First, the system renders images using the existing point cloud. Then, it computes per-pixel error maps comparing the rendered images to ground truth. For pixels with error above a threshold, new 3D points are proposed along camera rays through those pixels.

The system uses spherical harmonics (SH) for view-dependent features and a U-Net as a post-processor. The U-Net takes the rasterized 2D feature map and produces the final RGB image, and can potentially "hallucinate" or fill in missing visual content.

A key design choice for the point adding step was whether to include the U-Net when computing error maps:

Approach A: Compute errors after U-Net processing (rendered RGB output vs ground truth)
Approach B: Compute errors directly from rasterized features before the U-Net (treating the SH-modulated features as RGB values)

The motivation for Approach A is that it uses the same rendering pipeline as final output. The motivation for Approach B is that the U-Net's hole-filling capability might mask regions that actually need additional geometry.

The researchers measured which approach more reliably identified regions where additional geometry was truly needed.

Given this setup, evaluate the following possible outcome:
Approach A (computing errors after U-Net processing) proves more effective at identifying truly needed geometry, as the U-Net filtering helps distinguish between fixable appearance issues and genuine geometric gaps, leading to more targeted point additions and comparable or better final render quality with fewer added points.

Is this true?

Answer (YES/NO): NO